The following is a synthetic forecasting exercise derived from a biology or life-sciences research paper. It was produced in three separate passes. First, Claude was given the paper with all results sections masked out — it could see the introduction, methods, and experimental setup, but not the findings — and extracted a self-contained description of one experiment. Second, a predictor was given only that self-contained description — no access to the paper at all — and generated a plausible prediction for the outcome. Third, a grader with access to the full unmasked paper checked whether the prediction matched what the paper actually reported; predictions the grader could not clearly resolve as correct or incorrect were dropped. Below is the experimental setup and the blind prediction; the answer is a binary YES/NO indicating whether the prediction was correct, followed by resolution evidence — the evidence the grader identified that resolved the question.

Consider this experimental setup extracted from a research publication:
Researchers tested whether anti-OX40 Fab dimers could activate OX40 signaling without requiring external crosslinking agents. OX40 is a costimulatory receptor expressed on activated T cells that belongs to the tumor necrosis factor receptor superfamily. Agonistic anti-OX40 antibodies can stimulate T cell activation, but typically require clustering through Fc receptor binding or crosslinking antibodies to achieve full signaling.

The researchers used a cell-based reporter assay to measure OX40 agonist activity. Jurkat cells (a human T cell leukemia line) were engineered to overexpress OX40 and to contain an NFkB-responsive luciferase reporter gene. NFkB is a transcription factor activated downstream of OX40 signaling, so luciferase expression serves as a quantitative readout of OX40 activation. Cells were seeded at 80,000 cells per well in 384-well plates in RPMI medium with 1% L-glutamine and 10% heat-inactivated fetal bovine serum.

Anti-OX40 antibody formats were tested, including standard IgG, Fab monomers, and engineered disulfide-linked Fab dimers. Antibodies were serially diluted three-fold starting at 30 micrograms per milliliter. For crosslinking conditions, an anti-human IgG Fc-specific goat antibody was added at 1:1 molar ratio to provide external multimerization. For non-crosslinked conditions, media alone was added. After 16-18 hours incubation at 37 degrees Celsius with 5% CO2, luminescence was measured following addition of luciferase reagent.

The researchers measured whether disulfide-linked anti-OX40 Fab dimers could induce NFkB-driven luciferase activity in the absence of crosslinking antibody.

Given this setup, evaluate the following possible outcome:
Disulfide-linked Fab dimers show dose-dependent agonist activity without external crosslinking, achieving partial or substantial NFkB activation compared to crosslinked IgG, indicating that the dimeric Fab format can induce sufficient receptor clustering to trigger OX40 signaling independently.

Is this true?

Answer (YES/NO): YES